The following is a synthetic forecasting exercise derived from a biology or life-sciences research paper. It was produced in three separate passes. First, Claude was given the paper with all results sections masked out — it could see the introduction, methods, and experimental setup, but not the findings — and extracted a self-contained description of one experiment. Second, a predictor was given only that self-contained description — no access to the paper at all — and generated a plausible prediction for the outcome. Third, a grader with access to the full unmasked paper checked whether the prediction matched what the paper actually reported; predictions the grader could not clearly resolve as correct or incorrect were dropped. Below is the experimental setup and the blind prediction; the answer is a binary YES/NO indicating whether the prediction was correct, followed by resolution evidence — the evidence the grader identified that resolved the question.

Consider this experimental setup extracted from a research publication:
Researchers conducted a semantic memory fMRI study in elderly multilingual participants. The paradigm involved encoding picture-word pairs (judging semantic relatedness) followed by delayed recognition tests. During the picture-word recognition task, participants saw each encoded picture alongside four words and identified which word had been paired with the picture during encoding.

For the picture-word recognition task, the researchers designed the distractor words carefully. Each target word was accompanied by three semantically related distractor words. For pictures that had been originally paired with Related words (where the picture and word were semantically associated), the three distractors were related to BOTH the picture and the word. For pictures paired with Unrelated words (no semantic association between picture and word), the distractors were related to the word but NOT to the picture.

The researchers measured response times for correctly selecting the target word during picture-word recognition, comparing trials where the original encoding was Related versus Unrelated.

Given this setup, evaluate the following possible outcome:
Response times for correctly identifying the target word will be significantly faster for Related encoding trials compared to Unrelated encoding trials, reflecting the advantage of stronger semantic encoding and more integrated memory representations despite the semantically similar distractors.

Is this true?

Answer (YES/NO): YES